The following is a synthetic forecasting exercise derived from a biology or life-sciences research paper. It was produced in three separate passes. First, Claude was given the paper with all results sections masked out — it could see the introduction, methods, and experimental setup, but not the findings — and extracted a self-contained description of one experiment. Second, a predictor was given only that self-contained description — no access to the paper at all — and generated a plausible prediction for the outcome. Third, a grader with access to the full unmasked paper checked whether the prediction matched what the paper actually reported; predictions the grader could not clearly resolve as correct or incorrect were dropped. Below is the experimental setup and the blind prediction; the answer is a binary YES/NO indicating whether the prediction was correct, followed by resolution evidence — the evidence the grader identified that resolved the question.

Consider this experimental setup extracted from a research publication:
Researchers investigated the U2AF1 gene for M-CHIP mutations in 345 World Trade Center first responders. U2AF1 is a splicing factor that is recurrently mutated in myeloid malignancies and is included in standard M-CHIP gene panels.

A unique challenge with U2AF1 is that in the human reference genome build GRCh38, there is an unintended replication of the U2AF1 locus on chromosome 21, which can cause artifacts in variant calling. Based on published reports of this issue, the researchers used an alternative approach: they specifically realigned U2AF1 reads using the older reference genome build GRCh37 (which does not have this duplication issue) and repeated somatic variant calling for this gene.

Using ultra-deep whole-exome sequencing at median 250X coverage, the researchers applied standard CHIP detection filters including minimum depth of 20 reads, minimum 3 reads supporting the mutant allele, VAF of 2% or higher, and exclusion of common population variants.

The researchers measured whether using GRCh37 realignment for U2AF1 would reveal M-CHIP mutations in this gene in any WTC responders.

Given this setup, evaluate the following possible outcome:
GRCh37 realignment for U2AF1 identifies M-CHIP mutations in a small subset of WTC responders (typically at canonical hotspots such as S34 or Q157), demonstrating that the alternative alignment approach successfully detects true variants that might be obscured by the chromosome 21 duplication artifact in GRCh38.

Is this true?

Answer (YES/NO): NO